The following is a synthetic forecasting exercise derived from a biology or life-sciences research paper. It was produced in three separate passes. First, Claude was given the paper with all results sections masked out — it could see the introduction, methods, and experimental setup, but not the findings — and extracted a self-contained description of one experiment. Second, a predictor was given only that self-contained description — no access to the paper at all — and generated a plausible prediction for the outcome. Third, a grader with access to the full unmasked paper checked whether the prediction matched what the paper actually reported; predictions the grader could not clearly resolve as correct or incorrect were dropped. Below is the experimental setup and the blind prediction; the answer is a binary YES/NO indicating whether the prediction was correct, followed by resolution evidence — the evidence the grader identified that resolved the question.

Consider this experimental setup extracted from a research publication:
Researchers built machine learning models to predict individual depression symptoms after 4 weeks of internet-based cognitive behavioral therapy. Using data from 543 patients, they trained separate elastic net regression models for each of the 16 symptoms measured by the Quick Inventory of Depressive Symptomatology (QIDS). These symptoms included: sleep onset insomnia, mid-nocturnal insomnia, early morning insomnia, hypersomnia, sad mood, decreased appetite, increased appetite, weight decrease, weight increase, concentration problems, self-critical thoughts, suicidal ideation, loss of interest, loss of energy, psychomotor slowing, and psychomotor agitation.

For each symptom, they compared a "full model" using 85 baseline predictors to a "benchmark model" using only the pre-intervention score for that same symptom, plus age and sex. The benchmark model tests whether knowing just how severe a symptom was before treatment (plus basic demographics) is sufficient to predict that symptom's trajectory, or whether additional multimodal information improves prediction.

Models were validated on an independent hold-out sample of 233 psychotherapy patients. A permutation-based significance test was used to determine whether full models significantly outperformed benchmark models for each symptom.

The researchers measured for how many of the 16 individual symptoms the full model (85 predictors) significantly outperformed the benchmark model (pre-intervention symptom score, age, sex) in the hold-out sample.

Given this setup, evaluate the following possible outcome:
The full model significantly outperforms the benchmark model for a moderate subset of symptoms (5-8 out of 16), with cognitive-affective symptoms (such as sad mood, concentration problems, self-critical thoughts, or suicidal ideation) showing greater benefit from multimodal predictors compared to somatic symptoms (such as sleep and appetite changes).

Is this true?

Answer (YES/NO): NO